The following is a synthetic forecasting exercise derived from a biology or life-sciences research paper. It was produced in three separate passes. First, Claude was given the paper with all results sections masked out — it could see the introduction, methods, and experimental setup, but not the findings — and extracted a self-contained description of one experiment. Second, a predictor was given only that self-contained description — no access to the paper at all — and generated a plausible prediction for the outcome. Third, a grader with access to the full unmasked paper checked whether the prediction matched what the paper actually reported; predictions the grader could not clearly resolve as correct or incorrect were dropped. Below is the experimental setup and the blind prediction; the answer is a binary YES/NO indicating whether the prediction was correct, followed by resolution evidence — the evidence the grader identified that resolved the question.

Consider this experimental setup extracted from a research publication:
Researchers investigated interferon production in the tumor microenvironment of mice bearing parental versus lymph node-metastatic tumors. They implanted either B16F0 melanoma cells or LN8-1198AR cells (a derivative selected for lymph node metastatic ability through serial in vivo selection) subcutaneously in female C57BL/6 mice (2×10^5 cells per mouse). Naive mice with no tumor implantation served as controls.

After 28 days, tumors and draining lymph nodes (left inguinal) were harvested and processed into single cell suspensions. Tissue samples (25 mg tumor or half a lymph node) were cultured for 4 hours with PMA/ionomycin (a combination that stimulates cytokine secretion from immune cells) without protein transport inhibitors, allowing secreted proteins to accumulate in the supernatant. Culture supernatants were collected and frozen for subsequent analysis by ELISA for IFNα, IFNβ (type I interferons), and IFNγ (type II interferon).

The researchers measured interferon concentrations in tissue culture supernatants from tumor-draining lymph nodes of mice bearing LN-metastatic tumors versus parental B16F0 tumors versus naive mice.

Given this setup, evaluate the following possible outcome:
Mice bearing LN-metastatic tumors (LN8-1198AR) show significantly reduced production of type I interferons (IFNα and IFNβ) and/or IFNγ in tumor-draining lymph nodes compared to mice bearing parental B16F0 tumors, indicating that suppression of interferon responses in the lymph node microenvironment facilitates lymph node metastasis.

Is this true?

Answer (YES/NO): NO